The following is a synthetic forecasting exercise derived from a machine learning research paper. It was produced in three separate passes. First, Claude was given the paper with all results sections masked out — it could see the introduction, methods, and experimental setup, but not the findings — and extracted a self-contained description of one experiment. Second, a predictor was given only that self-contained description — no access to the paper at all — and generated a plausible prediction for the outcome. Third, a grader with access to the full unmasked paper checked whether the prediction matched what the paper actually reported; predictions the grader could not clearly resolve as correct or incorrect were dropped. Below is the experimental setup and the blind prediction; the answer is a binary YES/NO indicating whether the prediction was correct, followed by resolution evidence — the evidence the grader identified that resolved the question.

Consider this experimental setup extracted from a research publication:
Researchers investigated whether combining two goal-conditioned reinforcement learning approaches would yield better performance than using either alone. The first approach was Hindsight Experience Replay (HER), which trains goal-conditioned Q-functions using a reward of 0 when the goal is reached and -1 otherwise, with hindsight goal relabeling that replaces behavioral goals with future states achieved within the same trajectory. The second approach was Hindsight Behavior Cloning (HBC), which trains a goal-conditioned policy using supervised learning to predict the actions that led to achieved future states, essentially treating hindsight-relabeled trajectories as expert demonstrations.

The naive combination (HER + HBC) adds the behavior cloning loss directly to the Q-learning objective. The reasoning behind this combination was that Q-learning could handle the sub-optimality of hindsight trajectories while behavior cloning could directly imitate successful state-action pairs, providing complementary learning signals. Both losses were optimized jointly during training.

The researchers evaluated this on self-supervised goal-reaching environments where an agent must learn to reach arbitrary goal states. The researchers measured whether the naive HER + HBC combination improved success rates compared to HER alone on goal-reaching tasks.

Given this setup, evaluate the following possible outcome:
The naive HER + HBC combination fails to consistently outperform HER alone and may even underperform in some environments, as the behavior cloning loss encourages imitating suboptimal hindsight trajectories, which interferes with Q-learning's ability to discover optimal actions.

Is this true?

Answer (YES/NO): YES